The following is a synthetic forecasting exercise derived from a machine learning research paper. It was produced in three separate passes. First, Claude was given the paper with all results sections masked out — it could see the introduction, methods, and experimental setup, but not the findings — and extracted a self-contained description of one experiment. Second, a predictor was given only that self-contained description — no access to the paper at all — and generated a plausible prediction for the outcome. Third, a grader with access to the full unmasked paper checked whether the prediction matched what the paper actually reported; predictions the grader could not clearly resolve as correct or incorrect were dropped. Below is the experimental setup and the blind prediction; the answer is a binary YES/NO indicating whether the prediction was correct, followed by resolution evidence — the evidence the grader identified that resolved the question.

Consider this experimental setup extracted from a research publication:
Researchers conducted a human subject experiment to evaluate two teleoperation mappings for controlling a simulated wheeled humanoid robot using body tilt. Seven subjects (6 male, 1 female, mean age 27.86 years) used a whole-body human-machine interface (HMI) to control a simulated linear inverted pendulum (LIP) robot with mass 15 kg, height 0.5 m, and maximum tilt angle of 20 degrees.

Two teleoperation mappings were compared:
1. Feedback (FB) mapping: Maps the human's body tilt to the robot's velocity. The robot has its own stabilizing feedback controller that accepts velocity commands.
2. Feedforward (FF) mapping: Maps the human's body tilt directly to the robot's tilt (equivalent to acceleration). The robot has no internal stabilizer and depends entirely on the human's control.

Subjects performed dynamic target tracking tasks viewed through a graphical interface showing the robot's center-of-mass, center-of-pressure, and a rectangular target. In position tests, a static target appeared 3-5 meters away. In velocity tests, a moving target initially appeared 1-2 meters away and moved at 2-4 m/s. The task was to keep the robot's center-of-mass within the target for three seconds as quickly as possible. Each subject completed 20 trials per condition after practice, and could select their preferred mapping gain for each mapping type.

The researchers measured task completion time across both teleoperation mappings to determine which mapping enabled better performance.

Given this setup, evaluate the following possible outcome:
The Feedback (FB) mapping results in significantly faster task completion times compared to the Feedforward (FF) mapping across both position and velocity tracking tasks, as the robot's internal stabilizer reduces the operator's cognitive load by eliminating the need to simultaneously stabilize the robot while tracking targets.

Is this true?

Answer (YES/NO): NO